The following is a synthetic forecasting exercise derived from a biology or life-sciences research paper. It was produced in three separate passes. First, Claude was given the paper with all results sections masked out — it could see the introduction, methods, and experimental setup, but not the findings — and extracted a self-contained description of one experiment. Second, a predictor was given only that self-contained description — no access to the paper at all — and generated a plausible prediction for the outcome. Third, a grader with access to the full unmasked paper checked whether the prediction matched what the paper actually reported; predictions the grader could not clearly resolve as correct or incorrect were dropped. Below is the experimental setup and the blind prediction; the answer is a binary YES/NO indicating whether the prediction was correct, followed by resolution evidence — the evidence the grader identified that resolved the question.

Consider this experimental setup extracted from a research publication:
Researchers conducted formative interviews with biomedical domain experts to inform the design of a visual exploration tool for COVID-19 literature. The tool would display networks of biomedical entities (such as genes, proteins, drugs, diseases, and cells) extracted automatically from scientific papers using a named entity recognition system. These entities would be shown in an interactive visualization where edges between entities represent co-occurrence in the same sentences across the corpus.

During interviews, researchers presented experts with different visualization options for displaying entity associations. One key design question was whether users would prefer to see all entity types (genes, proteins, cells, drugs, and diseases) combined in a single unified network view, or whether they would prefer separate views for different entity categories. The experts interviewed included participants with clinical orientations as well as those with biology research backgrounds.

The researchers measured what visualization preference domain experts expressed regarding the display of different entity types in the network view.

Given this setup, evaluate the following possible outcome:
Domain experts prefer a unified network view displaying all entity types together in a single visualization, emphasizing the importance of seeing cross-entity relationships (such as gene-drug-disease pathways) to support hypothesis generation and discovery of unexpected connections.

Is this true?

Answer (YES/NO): NO